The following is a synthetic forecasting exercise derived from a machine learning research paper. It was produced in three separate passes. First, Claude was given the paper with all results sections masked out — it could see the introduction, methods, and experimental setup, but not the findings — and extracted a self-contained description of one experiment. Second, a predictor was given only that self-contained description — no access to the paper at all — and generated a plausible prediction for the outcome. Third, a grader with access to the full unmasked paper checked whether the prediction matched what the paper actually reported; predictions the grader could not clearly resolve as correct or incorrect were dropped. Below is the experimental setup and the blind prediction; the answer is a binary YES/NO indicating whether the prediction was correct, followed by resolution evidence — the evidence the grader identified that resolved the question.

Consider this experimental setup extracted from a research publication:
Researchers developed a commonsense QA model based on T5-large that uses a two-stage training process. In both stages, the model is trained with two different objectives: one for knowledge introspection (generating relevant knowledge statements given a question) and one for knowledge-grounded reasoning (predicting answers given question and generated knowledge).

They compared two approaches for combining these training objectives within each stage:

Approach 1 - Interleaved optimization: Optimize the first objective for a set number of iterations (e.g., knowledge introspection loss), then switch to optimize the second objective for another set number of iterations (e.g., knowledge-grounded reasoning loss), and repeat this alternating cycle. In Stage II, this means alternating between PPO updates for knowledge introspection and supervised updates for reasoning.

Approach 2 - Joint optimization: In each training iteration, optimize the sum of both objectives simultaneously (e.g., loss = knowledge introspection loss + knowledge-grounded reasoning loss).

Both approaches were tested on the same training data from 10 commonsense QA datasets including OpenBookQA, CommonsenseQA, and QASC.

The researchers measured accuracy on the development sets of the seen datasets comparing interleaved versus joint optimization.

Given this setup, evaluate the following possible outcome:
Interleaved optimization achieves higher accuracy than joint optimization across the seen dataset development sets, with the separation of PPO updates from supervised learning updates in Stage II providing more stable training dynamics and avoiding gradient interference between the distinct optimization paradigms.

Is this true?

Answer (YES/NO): YES